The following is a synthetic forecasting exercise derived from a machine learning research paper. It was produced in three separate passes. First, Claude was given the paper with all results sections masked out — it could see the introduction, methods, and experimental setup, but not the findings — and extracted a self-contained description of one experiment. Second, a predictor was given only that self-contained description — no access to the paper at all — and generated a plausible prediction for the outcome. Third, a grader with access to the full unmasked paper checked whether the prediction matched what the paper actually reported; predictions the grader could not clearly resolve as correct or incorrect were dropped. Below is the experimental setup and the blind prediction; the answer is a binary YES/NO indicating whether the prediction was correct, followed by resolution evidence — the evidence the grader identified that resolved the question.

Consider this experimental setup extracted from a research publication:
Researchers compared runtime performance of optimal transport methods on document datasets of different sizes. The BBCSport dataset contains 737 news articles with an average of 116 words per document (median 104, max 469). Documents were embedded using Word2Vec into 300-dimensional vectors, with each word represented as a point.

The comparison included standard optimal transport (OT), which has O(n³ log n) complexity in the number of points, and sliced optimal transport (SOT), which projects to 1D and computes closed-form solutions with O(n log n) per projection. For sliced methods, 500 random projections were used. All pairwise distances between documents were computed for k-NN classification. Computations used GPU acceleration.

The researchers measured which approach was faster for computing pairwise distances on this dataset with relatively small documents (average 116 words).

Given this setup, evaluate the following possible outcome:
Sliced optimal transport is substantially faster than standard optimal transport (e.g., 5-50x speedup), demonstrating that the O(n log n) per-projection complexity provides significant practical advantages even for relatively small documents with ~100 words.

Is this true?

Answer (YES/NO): NO